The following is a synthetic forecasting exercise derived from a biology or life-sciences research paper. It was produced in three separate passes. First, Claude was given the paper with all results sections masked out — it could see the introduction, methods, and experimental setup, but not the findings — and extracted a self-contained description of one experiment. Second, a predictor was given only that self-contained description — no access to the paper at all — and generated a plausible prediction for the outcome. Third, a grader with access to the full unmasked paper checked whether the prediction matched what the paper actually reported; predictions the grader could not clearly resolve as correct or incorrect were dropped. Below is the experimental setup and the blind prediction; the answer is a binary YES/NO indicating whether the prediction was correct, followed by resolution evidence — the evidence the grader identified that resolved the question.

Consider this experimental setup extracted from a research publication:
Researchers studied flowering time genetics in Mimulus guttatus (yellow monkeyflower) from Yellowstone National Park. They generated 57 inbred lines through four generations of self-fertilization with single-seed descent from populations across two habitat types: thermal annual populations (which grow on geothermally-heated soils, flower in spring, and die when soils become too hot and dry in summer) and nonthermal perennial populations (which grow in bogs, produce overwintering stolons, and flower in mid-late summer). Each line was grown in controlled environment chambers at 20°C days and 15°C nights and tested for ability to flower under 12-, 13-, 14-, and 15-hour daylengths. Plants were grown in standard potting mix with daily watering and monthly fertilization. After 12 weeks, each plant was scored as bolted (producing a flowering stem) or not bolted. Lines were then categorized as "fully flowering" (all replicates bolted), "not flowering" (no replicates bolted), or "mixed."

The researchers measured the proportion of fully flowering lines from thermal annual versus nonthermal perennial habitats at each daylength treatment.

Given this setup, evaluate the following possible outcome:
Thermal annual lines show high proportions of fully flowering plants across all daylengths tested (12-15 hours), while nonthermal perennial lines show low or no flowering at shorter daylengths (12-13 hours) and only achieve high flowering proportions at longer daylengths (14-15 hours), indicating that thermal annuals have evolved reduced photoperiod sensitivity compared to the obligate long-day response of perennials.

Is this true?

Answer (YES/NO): NO